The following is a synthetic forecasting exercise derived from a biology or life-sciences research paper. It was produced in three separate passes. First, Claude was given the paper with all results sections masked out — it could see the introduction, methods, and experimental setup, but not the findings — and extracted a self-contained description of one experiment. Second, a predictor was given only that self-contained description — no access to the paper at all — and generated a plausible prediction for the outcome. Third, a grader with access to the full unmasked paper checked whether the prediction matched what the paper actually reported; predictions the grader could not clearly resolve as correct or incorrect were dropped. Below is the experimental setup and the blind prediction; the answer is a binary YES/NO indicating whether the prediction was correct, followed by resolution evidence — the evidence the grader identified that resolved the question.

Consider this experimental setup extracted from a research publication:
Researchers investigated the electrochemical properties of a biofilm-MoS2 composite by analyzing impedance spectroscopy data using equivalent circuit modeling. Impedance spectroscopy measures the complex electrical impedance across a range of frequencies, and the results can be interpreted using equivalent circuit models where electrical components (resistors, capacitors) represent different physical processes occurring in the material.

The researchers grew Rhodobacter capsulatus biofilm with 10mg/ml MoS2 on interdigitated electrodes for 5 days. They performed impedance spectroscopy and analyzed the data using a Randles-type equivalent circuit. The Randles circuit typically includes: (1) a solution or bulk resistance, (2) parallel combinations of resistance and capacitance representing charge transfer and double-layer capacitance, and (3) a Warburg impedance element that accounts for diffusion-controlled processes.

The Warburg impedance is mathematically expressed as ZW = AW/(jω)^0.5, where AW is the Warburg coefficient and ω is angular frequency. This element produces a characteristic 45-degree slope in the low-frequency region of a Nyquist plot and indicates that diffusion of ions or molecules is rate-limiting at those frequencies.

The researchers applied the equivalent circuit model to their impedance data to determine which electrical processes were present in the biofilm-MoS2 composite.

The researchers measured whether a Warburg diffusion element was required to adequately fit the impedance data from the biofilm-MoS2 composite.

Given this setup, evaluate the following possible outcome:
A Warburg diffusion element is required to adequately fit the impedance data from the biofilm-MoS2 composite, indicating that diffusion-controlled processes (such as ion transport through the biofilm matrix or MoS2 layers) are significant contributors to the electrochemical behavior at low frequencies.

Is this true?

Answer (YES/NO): YES